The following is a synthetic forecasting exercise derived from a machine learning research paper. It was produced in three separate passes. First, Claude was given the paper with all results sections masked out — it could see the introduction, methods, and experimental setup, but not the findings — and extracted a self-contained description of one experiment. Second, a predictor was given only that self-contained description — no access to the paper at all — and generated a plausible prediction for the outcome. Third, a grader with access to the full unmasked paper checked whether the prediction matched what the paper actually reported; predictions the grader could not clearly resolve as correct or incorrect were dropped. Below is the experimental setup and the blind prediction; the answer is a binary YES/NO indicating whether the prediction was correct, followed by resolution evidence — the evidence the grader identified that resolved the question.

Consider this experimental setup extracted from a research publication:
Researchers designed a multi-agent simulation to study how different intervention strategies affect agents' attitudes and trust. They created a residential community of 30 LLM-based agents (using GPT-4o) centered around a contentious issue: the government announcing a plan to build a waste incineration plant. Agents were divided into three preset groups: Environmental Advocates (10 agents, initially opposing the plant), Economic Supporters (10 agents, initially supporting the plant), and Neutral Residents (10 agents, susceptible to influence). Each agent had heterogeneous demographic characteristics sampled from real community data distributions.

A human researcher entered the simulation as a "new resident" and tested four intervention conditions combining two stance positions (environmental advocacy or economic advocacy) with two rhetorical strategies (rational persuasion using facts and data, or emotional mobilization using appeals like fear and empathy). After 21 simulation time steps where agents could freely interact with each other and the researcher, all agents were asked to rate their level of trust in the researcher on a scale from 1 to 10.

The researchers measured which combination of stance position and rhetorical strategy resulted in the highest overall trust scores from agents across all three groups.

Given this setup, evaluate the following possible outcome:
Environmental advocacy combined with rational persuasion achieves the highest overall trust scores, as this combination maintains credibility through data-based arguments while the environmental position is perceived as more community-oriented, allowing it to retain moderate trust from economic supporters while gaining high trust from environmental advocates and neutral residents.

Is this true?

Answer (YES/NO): YES